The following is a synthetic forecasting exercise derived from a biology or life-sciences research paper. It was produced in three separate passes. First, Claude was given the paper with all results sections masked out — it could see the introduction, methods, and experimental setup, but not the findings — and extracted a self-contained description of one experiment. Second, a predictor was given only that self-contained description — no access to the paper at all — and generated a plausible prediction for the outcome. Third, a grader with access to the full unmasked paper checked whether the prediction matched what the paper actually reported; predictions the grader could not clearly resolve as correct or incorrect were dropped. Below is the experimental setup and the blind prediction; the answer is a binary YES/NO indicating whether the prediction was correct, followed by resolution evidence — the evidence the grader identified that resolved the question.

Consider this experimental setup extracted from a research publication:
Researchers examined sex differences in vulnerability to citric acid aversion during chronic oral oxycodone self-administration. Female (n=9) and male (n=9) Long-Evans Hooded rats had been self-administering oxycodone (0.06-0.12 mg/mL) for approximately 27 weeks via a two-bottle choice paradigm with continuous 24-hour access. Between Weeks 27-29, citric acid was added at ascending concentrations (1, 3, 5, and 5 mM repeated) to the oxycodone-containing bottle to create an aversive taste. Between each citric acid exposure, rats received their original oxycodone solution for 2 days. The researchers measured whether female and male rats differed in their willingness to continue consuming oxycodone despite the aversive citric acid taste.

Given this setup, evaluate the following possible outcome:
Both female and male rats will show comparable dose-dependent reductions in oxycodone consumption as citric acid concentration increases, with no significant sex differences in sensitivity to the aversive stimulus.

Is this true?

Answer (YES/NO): NO